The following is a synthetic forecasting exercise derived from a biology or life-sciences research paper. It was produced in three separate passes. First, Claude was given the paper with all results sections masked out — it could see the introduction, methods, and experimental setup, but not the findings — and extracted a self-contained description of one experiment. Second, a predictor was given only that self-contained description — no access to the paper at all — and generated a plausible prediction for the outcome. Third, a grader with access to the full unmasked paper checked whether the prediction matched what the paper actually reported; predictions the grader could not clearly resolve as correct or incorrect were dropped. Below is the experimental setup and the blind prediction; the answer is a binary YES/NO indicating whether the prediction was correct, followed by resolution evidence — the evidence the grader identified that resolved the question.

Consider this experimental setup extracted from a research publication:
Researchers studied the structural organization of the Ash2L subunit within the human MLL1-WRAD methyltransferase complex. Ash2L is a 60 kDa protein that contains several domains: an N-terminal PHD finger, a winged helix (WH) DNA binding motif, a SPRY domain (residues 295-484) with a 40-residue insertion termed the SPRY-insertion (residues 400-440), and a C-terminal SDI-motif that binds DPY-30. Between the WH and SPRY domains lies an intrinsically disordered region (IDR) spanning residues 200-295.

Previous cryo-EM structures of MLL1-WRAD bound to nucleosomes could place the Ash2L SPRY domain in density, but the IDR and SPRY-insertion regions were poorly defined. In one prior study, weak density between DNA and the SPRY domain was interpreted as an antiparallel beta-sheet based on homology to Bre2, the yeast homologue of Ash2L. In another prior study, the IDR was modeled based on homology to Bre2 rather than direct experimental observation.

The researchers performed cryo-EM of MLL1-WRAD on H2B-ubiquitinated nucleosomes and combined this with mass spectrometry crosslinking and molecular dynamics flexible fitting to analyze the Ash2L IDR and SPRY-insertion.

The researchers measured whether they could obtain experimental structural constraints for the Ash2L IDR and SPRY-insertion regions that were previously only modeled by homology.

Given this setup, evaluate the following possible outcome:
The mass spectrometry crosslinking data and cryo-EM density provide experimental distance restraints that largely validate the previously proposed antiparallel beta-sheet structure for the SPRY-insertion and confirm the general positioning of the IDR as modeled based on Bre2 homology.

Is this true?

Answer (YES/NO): NO